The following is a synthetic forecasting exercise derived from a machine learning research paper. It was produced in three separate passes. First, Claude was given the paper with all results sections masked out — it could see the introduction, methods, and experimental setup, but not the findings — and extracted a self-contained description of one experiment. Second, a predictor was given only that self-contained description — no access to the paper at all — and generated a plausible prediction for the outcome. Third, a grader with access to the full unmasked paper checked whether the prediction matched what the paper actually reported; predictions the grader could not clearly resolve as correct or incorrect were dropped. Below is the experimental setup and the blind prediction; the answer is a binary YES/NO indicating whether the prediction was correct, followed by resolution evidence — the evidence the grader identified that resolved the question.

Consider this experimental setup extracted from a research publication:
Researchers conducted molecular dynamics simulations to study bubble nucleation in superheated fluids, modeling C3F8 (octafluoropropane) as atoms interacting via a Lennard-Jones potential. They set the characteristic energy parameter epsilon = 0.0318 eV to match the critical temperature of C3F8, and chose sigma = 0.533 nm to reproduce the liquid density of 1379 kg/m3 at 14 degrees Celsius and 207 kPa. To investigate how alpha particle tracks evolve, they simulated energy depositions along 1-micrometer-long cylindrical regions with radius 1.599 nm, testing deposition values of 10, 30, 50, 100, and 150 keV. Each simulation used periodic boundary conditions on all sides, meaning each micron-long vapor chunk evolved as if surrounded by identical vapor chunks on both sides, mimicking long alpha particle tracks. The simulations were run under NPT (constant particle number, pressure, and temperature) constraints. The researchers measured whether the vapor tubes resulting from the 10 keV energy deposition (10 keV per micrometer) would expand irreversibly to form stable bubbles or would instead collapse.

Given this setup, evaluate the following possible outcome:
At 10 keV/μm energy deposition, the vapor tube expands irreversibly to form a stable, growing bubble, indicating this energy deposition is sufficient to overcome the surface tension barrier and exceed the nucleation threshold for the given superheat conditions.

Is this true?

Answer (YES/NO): NO